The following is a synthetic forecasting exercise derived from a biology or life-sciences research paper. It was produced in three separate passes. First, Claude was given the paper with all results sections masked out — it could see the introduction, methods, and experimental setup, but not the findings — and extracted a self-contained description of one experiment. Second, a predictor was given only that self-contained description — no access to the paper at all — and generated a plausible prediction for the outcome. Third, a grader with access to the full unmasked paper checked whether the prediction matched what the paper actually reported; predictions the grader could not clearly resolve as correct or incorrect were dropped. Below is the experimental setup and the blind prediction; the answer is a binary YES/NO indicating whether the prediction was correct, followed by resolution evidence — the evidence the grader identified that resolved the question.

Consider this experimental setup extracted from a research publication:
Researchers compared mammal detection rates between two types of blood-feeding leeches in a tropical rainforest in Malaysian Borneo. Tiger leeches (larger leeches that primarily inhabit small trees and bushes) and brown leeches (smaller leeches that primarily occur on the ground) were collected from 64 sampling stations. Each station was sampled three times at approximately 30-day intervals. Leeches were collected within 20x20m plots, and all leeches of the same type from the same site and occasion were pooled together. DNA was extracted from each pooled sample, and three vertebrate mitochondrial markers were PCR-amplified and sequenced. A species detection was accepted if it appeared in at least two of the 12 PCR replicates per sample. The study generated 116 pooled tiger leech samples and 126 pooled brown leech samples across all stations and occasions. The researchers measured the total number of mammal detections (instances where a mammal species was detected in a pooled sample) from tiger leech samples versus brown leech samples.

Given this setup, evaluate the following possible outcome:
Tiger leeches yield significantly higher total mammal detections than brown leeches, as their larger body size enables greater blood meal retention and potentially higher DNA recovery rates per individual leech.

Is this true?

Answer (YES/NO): YES